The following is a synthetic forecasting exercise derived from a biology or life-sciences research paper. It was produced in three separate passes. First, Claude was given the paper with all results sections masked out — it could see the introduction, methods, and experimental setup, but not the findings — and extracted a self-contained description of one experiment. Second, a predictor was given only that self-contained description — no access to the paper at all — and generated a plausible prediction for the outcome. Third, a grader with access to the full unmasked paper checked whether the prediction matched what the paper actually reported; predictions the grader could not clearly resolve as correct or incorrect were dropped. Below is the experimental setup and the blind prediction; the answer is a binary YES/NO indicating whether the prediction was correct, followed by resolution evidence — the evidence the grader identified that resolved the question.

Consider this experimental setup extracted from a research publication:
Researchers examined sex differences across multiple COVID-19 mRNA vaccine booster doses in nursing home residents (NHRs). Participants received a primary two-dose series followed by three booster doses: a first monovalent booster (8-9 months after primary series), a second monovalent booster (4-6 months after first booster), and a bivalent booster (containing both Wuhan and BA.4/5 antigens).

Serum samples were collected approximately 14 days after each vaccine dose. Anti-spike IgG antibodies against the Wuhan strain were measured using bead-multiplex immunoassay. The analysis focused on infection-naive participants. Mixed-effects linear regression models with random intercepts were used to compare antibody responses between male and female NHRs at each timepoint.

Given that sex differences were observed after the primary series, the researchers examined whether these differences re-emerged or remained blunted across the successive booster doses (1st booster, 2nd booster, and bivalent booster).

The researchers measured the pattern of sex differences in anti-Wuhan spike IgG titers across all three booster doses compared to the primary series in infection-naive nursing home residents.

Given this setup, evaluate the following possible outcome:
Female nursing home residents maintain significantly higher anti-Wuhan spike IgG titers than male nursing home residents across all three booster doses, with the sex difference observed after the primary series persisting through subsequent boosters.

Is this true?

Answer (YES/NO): NO